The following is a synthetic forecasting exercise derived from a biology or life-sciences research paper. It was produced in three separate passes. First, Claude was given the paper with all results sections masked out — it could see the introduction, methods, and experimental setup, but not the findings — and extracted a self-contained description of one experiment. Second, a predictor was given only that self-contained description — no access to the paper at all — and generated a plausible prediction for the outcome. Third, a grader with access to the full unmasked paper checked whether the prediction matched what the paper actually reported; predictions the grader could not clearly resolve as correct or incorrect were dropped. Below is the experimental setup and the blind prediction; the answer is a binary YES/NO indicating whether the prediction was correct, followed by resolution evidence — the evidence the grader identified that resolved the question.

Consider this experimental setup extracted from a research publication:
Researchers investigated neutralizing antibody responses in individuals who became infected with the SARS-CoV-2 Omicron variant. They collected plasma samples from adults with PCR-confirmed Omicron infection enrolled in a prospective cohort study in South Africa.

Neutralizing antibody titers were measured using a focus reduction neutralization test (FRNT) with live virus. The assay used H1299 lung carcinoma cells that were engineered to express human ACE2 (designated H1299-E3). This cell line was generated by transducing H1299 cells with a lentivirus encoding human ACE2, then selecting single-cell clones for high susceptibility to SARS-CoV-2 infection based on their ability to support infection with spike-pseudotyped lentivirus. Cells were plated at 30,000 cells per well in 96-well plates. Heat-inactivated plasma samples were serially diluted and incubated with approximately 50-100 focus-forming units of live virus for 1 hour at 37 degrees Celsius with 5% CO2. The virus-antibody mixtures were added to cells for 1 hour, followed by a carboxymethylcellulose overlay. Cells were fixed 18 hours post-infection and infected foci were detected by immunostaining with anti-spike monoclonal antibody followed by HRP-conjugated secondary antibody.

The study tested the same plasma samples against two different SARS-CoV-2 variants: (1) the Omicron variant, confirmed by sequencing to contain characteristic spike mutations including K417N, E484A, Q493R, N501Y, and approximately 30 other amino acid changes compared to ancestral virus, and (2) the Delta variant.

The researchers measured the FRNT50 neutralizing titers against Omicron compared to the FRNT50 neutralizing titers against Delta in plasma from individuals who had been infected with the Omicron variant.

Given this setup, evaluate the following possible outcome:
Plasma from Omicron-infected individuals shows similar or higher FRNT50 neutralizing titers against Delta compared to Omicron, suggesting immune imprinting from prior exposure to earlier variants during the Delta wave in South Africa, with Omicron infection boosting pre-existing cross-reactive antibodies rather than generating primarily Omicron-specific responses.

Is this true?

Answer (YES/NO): YES